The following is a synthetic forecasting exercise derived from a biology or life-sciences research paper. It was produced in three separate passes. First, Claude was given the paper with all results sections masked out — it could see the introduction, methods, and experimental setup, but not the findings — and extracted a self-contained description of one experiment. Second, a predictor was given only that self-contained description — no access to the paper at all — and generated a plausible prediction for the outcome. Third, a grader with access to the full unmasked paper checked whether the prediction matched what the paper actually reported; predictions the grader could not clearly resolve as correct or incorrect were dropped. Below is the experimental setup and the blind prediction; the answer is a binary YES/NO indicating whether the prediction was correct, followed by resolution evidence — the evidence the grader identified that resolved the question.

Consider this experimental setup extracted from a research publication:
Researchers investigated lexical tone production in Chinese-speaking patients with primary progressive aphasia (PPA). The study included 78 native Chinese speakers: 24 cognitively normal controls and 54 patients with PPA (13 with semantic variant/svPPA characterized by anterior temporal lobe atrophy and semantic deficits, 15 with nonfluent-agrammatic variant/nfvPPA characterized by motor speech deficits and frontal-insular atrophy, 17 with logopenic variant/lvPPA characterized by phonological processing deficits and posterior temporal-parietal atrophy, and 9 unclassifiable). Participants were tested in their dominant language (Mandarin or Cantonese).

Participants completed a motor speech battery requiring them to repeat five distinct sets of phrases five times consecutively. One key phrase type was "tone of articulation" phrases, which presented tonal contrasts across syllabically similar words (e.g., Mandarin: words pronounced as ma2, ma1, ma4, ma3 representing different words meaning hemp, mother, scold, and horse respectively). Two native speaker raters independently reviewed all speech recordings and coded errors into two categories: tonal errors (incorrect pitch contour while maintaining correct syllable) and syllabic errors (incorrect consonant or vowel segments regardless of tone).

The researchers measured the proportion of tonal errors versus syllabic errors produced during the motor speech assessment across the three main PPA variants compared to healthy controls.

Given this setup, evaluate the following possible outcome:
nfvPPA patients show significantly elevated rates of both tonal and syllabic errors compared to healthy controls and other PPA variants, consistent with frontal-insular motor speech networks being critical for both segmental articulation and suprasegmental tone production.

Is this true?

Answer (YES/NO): NO